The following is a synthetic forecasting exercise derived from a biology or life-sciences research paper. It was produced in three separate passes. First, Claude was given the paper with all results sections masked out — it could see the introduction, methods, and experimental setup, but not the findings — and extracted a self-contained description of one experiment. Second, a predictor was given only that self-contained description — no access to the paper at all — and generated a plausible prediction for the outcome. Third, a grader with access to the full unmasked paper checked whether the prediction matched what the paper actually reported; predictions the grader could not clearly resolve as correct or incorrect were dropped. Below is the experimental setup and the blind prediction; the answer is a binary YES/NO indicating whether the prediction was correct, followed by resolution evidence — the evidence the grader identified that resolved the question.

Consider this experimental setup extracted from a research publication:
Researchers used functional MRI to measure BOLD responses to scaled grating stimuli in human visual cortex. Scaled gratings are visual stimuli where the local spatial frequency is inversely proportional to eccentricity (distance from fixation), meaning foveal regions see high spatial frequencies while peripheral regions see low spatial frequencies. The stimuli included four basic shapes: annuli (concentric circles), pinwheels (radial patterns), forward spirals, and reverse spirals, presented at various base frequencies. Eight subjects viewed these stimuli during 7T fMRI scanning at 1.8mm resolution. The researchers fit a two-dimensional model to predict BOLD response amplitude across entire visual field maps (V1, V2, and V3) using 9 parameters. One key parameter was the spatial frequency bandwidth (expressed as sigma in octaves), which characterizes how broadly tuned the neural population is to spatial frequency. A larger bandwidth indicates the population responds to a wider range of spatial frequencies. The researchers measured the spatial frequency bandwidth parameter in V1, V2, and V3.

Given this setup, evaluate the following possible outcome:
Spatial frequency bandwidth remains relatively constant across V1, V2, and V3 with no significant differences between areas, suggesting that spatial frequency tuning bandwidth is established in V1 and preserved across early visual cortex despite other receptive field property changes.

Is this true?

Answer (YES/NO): NO